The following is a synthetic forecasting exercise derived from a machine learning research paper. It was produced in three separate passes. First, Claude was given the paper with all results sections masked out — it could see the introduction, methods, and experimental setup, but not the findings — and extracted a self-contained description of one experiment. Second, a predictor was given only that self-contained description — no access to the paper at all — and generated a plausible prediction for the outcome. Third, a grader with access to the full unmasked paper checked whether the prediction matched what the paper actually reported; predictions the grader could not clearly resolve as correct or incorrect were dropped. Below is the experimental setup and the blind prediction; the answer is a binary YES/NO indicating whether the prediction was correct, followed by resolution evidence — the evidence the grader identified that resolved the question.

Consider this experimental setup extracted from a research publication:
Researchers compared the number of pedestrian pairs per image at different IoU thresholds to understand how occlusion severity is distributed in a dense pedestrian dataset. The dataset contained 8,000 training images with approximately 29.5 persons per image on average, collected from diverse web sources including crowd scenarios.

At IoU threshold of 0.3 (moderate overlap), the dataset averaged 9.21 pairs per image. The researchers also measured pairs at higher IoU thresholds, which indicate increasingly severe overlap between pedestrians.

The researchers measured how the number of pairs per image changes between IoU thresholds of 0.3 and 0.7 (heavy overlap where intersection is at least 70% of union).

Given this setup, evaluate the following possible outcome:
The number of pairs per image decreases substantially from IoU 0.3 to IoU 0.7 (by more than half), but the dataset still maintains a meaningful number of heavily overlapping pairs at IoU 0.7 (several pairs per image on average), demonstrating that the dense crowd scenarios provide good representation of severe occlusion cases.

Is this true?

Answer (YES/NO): NO